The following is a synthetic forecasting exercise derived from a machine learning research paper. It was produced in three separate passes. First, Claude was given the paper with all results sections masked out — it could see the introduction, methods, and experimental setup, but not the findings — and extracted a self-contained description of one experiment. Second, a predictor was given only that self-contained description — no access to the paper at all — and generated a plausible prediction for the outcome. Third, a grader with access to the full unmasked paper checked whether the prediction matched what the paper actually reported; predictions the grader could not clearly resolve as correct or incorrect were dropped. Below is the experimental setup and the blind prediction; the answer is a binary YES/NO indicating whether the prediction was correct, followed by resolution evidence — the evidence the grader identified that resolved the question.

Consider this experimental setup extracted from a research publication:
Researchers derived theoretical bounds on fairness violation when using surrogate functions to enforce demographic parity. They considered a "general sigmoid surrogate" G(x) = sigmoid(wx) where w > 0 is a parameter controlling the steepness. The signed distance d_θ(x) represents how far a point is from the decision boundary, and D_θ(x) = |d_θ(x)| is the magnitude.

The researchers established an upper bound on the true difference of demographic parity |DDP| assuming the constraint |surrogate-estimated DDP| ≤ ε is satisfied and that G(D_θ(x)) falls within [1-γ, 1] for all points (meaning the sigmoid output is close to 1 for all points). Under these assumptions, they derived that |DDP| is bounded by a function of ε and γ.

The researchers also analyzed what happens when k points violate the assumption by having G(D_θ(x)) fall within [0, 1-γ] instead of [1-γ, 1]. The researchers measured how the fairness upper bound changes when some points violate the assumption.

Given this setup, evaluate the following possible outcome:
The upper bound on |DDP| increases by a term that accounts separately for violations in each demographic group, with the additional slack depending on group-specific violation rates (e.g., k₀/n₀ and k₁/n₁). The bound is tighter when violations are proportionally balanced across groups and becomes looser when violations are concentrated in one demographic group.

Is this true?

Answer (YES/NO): NO